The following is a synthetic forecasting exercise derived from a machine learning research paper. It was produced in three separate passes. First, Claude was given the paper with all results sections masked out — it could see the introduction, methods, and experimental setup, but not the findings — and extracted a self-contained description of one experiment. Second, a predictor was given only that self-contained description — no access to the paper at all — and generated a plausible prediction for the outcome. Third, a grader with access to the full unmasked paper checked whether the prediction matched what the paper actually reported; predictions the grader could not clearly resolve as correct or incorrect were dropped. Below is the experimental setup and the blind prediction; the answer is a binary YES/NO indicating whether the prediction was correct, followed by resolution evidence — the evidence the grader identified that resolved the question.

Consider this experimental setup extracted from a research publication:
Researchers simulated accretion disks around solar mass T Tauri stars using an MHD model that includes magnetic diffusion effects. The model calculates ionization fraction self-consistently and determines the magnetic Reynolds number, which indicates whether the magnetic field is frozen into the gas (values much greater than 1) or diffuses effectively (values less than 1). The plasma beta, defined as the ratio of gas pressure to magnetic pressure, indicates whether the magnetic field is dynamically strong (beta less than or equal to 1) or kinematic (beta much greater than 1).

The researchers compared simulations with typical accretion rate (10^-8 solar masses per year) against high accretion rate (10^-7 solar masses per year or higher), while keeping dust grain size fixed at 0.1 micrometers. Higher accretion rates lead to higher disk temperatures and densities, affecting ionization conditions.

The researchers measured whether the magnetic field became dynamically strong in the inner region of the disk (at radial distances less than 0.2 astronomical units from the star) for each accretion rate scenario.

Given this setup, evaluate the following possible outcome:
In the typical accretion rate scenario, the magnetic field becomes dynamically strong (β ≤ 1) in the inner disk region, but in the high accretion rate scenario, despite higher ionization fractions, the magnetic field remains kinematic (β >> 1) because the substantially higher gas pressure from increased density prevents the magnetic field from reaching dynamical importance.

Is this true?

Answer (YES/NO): NO